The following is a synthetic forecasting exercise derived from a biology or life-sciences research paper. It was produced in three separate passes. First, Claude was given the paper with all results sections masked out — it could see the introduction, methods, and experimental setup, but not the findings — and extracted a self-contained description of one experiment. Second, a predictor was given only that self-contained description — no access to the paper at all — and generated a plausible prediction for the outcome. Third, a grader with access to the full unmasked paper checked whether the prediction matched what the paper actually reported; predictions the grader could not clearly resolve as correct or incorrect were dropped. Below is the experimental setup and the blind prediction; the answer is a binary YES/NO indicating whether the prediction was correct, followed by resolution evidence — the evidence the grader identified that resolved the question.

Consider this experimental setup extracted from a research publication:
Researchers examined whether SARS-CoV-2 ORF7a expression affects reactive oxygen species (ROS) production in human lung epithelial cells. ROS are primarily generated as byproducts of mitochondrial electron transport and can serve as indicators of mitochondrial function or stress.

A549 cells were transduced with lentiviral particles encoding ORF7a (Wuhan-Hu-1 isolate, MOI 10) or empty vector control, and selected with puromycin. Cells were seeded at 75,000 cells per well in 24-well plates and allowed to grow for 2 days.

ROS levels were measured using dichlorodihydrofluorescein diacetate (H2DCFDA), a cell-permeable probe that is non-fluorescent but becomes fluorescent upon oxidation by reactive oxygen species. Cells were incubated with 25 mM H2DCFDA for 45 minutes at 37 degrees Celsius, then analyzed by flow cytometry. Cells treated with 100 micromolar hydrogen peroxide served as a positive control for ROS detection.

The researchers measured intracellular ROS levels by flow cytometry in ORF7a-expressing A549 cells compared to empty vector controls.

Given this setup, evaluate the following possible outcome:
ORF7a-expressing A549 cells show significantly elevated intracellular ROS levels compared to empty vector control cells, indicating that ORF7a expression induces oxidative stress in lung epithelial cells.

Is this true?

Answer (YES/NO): YES